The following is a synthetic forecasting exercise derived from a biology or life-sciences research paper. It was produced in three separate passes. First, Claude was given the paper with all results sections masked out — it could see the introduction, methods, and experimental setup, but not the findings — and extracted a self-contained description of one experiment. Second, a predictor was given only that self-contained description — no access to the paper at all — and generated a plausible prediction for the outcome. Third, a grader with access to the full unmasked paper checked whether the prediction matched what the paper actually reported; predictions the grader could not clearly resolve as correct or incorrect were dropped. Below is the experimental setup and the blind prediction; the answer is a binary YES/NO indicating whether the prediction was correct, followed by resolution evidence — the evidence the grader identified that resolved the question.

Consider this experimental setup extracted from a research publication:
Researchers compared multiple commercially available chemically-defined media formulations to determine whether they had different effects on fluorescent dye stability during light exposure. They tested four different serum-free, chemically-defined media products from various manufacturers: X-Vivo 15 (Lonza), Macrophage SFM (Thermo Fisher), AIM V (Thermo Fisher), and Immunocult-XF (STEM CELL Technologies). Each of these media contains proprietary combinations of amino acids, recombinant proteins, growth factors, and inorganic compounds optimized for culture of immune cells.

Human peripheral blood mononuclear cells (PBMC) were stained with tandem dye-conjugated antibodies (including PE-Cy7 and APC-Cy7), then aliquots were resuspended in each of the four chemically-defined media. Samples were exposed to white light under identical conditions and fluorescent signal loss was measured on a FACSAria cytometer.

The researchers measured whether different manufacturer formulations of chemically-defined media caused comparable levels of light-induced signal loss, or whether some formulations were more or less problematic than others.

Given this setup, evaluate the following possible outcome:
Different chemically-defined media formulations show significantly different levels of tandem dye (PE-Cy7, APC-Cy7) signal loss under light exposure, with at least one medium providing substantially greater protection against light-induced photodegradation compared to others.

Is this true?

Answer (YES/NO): YES